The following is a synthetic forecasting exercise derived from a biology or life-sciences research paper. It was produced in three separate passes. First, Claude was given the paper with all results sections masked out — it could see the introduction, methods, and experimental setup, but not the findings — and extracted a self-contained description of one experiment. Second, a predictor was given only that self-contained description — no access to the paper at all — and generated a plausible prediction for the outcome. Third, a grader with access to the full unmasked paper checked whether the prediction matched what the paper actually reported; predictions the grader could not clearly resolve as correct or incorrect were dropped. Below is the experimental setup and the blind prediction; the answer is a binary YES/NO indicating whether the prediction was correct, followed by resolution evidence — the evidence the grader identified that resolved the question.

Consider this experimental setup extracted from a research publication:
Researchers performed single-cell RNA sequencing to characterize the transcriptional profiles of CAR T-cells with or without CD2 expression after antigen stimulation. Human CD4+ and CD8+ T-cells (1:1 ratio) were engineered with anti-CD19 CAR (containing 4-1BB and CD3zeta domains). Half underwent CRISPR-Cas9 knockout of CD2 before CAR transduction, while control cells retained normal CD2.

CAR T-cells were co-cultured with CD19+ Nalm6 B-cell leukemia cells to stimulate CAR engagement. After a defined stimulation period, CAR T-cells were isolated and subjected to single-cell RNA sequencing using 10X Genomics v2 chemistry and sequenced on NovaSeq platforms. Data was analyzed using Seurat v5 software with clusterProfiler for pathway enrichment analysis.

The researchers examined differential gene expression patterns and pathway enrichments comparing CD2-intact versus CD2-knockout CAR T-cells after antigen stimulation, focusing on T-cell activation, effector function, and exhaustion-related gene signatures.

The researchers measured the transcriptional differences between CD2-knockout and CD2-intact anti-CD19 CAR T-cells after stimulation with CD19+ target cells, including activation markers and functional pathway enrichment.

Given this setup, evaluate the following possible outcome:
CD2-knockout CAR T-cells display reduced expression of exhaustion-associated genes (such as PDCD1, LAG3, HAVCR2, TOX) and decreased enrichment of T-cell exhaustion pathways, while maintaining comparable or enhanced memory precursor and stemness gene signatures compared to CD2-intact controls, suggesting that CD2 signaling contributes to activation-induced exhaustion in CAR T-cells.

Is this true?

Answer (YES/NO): NO